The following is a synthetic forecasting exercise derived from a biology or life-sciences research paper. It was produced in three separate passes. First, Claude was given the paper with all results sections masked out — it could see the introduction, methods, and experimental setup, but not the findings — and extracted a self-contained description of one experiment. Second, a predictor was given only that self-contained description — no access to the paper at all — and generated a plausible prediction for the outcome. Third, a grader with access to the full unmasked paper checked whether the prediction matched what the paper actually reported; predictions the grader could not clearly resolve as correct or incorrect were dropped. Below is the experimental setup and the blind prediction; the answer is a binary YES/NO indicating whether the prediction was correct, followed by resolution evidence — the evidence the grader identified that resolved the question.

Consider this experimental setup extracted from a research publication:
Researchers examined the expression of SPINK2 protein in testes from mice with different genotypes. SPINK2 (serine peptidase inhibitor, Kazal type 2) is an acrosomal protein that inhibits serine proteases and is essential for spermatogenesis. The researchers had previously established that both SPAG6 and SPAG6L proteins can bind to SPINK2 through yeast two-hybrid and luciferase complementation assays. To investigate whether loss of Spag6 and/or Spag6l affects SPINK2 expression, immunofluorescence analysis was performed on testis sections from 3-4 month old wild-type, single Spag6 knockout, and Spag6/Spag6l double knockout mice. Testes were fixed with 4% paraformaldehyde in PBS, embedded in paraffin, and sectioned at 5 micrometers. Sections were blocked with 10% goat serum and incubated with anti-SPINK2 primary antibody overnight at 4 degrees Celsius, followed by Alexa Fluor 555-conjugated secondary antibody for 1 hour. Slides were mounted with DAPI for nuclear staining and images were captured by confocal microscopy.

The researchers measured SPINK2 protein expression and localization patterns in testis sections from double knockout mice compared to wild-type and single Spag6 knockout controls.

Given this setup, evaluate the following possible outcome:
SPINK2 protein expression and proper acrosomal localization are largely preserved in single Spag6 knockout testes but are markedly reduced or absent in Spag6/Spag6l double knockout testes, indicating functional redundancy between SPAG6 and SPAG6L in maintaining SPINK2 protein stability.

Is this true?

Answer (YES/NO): NO